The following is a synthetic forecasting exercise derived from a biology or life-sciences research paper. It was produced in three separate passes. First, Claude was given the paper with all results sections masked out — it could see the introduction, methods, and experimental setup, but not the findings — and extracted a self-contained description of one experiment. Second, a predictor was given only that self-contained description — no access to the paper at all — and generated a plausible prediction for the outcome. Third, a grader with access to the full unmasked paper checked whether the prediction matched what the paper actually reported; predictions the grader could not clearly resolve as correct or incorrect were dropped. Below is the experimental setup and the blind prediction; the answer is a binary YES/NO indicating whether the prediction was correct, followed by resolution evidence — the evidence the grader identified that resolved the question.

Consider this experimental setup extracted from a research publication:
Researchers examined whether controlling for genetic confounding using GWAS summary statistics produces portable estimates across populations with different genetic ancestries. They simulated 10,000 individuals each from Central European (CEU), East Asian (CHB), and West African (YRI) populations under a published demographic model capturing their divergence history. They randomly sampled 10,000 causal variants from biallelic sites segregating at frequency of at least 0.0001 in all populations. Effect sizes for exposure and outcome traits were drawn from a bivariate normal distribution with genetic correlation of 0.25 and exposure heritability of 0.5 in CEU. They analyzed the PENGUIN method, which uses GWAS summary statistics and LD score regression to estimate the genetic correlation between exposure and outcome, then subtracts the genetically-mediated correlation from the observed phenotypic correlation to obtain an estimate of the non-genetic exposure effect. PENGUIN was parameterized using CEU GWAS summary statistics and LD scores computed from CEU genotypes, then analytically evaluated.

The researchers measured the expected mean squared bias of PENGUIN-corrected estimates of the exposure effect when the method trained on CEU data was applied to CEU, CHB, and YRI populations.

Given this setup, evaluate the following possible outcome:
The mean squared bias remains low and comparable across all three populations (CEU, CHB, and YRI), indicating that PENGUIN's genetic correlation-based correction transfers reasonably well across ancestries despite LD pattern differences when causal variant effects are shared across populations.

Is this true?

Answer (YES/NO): NO